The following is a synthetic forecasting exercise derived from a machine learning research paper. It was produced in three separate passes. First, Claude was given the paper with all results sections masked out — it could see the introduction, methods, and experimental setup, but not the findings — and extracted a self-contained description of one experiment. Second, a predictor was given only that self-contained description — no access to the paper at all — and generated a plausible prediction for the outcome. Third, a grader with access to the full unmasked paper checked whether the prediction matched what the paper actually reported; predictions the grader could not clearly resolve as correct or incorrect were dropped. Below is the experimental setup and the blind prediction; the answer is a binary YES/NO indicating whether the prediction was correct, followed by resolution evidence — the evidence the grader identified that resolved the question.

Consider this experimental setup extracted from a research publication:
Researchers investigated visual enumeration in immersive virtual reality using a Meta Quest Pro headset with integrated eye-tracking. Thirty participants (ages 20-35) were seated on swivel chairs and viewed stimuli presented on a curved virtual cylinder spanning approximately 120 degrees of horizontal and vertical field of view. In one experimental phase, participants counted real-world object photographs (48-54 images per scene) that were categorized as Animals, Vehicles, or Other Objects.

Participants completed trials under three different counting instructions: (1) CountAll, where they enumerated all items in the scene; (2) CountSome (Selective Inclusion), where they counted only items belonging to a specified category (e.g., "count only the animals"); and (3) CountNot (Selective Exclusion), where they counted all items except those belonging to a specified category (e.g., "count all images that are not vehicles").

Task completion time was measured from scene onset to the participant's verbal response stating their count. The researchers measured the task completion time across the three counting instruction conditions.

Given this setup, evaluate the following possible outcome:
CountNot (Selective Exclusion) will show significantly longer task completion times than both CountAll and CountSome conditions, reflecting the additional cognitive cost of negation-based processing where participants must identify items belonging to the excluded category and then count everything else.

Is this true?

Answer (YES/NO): NO